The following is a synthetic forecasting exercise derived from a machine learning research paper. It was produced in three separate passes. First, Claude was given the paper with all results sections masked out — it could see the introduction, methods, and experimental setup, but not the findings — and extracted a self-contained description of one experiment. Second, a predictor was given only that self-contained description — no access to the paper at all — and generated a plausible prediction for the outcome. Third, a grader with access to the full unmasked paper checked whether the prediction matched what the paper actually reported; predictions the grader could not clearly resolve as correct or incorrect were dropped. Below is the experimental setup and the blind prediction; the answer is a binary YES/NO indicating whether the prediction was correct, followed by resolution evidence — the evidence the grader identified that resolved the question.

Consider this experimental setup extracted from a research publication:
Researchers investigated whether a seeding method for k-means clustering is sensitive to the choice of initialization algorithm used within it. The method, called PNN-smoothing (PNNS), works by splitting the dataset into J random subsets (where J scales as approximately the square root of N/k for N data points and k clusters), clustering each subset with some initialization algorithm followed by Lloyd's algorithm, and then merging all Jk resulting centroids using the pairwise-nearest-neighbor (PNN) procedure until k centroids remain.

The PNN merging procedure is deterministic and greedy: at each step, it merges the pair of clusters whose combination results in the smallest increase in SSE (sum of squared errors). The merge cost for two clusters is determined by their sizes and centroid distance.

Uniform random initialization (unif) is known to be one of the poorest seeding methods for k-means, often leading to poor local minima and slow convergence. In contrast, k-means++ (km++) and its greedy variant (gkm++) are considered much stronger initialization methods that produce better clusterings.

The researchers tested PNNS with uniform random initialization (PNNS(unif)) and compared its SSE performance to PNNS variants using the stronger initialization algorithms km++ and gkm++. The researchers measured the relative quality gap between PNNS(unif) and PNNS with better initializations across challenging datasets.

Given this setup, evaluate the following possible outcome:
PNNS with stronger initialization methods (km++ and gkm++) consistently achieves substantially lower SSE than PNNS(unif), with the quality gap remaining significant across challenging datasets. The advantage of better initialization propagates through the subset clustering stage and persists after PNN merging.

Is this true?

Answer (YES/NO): NO